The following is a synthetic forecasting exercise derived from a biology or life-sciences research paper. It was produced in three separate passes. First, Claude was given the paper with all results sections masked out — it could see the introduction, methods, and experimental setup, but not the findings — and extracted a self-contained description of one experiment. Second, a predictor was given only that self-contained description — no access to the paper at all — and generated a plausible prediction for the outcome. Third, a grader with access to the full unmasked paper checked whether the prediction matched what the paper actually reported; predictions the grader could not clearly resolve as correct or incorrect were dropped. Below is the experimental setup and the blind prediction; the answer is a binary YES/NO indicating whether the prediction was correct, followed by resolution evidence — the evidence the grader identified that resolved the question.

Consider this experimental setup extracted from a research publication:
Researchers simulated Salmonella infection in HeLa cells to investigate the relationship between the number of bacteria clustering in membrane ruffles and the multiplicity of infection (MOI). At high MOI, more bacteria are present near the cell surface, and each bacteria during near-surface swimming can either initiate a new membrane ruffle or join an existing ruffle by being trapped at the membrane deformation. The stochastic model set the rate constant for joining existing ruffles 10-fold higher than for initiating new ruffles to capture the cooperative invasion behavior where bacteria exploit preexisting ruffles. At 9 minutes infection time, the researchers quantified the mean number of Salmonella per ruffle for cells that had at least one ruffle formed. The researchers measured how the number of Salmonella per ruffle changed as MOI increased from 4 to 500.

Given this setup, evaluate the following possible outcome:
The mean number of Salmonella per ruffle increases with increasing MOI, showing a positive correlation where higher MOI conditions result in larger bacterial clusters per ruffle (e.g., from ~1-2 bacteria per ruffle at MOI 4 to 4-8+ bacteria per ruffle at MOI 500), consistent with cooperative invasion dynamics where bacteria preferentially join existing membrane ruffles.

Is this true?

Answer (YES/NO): NO